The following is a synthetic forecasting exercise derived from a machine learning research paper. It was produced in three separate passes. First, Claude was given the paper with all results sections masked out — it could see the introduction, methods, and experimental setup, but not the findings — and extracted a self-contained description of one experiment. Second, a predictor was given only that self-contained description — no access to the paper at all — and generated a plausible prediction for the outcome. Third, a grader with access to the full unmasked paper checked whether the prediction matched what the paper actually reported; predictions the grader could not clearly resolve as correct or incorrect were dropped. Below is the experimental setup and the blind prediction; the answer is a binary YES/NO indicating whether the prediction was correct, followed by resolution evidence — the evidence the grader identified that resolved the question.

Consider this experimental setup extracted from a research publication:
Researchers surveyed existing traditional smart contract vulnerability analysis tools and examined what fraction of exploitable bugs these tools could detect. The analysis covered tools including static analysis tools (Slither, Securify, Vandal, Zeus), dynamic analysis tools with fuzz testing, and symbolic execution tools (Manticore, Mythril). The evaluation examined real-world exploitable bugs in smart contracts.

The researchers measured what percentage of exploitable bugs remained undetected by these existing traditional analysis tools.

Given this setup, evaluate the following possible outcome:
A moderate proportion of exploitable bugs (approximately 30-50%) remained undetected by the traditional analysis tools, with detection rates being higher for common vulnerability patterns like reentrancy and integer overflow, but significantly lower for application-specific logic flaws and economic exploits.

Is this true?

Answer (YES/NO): NO